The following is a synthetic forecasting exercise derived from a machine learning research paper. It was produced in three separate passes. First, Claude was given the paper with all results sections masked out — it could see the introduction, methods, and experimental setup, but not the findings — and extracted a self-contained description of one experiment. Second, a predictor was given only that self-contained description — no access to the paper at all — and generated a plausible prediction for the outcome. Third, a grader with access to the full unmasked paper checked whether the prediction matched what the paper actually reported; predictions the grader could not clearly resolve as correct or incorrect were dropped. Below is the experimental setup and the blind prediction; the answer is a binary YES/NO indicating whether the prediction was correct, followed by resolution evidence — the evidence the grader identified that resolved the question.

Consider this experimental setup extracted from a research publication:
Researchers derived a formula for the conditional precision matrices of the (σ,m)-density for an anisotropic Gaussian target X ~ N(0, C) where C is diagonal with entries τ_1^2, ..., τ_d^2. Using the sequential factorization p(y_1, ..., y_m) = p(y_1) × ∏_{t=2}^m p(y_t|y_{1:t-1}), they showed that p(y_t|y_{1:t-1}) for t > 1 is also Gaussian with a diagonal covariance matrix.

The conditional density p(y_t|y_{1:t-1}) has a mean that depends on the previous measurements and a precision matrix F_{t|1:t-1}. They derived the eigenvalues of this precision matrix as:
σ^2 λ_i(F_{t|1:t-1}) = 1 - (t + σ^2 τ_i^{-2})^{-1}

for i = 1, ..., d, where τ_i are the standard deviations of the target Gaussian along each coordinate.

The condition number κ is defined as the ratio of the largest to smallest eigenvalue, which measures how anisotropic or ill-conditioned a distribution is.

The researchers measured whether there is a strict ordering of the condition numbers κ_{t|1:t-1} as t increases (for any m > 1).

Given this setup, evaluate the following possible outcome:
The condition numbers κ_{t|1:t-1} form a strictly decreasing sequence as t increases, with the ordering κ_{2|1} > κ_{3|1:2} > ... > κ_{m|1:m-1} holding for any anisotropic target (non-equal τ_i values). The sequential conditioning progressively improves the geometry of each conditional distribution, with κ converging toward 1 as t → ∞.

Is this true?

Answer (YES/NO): YES